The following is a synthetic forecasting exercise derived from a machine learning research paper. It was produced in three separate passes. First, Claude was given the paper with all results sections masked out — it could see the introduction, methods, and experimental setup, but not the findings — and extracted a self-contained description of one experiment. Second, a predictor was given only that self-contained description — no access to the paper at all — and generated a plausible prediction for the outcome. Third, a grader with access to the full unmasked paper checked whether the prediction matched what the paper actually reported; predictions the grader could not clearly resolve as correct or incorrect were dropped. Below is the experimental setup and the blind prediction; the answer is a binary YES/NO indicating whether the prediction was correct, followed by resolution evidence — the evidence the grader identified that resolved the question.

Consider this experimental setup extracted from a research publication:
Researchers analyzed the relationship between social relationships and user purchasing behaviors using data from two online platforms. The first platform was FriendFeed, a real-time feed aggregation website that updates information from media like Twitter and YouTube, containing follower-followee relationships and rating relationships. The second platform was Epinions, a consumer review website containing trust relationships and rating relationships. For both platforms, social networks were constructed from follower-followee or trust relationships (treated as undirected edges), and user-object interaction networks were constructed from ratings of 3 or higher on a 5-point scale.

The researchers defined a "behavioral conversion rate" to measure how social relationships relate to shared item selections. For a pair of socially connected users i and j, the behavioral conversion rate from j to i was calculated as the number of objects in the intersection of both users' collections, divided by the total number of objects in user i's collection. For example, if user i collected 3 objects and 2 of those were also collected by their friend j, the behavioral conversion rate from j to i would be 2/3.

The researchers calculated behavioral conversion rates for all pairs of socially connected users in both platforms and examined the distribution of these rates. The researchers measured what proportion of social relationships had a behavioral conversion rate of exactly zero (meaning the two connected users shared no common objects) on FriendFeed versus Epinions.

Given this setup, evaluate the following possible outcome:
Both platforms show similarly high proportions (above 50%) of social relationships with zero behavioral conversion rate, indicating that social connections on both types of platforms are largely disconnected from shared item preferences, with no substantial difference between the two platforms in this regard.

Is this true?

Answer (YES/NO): NO